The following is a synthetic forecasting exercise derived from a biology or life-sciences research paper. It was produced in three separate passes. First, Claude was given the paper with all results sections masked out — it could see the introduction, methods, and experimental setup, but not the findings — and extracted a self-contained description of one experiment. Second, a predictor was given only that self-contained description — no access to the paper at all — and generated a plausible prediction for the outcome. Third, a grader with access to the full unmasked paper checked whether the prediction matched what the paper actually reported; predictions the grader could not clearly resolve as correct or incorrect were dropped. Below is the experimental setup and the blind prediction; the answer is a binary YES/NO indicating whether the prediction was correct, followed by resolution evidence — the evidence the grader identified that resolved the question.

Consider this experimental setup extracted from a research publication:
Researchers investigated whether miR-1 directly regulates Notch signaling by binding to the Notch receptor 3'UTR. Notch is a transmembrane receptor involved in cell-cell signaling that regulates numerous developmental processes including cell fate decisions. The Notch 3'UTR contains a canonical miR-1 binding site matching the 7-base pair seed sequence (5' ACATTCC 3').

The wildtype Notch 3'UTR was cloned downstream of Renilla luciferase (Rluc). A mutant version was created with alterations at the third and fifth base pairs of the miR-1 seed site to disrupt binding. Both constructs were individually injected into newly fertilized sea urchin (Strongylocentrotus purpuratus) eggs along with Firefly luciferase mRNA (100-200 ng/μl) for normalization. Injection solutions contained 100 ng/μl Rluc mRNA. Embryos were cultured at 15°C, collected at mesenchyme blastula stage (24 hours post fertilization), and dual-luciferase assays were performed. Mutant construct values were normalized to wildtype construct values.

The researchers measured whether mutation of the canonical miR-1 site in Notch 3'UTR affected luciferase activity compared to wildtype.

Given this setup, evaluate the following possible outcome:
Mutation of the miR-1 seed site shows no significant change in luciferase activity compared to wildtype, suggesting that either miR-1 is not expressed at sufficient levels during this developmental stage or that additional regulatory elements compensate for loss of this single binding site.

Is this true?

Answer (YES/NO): NO